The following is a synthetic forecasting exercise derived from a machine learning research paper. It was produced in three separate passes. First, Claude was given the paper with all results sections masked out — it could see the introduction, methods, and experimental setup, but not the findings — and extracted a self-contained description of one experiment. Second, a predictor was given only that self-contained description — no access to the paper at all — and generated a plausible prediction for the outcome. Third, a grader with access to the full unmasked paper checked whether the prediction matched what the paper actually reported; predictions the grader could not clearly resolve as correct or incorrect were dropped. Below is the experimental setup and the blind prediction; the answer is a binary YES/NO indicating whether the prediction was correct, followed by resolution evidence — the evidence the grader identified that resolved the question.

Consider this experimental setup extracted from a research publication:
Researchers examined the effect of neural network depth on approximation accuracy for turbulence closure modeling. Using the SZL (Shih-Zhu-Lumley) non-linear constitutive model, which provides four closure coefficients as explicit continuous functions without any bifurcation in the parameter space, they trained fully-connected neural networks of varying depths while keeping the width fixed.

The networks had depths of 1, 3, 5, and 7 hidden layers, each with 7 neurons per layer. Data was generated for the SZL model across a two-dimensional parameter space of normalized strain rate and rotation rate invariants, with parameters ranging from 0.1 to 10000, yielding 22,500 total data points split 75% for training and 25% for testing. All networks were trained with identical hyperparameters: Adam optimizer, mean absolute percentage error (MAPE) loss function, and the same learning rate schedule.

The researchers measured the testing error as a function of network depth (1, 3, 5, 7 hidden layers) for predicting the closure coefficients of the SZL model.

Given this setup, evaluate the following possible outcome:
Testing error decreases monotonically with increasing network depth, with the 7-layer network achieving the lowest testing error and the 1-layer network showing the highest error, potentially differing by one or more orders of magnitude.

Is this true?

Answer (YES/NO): YES